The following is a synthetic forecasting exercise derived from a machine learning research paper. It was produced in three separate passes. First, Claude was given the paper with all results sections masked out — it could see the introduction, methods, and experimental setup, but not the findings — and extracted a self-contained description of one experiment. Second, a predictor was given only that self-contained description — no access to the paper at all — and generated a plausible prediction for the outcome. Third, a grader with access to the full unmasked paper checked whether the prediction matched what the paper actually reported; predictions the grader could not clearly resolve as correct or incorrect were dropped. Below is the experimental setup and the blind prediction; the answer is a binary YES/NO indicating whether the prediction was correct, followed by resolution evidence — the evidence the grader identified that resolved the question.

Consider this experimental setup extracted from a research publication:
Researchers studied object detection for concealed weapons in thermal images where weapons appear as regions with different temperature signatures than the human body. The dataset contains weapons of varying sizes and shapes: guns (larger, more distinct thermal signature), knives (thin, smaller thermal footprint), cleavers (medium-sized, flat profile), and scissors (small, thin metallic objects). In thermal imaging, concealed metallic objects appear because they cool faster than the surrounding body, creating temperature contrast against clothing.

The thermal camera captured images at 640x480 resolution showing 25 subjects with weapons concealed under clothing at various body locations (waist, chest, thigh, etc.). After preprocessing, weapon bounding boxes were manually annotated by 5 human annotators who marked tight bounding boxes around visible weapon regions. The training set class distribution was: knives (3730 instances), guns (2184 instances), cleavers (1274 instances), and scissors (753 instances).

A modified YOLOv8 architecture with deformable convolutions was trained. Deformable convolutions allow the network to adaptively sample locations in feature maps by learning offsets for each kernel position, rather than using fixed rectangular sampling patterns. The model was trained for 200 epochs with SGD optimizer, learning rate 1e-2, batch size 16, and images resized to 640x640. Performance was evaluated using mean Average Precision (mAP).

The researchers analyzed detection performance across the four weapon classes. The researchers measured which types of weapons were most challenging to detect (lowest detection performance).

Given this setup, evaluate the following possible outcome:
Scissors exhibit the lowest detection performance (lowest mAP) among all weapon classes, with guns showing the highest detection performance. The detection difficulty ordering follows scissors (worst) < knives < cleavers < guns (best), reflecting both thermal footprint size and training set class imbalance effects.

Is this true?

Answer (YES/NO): YES